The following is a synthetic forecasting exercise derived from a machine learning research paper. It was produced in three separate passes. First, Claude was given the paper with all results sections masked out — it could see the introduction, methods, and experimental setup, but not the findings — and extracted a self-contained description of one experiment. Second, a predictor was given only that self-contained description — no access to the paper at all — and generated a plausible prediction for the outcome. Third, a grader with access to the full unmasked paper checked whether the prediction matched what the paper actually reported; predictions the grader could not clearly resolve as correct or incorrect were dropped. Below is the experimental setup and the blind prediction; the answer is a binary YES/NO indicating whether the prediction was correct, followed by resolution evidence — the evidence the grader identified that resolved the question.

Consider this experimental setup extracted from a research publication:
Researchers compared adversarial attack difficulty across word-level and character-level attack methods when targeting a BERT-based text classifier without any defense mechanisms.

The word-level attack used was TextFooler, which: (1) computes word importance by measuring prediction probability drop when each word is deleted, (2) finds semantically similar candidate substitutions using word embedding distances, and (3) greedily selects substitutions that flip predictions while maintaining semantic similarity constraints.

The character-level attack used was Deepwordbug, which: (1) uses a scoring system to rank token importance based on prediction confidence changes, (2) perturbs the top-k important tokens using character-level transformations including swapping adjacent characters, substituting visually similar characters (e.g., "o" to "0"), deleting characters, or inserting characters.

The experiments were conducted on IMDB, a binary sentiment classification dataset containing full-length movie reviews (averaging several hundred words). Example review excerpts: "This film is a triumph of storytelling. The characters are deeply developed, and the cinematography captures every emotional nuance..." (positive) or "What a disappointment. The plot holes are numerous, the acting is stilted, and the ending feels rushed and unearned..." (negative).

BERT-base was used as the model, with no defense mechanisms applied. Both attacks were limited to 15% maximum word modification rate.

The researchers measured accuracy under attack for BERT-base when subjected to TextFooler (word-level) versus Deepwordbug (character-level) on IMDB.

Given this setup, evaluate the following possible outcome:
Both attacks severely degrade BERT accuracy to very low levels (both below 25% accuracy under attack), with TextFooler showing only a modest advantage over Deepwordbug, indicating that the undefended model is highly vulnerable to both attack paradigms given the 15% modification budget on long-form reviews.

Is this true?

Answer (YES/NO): NO